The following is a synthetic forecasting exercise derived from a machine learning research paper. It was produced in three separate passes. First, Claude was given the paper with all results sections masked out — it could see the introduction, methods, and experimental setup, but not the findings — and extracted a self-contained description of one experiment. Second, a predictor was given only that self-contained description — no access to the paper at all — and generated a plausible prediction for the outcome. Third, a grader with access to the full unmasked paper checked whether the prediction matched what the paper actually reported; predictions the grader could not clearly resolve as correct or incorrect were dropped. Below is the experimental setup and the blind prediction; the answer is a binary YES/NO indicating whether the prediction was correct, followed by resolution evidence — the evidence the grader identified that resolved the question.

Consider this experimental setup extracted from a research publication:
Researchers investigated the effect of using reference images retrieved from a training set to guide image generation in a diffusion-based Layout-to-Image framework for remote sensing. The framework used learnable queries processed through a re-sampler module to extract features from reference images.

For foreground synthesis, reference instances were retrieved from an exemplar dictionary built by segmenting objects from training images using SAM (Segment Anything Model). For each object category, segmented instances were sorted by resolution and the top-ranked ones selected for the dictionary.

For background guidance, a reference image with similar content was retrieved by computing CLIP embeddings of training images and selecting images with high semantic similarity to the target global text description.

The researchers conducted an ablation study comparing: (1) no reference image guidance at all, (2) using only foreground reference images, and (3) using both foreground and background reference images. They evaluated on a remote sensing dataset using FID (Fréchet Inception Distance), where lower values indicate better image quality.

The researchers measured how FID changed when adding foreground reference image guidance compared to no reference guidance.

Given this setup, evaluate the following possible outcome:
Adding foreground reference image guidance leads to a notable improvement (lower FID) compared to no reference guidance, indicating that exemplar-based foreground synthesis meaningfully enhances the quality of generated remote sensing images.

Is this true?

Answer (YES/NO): YES